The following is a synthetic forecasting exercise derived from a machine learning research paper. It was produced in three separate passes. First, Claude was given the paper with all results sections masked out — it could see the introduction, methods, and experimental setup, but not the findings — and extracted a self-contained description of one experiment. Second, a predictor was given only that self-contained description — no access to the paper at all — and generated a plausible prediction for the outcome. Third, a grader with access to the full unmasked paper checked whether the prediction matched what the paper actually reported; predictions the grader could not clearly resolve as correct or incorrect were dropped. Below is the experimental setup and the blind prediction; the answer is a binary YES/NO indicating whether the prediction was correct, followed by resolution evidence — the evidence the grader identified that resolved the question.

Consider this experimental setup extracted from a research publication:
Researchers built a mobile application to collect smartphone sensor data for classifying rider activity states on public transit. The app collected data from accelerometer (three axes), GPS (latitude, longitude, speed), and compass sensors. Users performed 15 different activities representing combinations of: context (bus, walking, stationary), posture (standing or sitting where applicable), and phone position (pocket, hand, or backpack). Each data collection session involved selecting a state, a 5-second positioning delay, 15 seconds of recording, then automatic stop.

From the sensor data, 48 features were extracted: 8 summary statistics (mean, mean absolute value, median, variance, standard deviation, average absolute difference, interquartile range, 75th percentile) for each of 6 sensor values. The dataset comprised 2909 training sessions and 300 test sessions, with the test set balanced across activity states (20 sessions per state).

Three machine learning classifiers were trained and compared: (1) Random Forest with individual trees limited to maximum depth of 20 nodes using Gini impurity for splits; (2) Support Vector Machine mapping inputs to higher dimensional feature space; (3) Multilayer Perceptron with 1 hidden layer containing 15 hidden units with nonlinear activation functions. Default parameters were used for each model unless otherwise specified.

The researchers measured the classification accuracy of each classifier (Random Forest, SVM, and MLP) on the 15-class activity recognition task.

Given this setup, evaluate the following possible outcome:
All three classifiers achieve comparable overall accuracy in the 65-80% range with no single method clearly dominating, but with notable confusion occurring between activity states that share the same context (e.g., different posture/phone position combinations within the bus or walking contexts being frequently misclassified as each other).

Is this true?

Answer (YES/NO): NO